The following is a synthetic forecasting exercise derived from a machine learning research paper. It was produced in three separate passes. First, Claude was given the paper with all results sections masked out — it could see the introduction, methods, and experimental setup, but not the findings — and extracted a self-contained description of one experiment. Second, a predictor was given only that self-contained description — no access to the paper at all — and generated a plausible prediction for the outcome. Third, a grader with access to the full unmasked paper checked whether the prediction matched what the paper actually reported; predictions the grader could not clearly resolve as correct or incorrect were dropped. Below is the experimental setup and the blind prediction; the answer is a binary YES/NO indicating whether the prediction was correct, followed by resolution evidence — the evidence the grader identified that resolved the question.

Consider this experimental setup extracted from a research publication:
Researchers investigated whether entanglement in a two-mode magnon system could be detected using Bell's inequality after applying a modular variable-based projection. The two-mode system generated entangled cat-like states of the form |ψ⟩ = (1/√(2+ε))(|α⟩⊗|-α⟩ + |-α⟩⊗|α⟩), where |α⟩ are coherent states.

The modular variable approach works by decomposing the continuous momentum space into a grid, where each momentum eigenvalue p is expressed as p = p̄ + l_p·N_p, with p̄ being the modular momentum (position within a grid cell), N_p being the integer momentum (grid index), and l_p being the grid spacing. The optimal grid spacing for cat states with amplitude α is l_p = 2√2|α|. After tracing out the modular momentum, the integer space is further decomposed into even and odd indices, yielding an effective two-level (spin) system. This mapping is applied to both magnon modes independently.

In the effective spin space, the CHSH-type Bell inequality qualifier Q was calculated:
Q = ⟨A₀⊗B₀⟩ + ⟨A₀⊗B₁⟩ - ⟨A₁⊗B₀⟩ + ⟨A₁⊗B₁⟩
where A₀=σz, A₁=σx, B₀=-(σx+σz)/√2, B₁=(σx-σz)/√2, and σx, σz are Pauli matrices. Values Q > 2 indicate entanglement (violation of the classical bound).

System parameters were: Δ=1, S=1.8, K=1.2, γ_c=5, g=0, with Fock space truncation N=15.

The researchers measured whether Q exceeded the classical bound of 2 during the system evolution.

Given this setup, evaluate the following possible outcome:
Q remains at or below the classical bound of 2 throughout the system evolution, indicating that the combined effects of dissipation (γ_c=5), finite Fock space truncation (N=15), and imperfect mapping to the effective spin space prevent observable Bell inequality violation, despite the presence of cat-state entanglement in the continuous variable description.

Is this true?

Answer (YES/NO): NO